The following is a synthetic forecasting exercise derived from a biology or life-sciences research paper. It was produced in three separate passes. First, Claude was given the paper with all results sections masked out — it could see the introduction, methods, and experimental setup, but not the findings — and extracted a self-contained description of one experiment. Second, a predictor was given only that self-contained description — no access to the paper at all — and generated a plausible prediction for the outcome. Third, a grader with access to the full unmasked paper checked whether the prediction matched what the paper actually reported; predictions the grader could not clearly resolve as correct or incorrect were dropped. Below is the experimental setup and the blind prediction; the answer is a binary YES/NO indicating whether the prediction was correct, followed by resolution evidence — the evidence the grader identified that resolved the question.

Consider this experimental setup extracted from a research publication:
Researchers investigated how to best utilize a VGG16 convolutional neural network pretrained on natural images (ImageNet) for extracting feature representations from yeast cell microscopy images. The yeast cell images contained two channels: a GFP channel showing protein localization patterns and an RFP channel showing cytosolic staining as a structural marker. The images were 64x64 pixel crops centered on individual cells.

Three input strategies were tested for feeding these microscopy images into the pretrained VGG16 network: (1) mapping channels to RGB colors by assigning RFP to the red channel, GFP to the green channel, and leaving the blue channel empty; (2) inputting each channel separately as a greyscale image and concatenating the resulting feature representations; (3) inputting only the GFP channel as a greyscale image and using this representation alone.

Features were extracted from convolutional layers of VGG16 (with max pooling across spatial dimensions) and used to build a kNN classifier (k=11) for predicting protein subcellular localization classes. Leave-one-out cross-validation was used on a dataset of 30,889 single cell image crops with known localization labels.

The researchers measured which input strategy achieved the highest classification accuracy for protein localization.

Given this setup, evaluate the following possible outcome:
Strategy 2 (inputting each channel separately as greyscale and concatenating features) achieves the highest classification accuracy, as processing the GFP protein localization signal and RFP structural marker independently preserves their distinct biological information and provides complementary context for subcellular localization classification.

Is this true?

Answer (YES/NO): NO